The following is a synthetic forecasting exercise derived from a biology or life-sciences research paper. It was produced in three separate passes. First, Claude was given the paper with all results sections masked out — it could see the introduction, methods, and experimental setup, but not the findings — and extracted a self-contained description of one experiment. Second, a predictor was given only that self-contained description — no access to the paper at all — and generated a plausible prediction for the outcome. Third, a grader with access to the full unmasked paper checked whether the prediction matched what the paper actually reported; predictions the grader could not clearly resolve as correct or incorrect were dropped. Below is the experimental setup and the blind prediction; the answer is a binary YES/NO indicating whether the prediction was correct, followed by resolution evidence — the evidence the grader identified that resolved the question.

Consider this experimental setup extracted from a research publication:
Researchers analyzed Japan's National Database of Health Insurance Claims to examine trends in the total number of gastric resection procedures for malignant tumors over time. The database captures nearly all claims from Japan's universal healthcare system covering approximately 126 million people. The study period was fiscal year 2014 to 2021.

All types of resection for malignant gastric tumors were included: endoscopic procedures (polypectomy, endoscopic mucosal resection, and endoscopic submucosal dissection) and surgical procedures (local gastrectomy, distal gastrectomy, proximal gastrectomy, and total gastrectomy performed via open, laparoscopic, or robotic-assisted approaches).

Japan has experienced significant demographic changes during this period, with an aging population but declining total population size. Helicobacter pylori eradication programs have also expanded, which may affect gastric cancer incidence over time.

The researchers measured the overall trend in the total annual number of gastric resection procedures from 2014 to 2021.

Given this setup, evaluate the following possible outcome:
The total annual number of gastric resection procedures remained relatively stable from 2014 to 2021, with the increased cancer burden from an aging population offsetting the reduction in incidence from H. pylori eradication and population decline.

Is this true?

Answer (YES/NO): NO